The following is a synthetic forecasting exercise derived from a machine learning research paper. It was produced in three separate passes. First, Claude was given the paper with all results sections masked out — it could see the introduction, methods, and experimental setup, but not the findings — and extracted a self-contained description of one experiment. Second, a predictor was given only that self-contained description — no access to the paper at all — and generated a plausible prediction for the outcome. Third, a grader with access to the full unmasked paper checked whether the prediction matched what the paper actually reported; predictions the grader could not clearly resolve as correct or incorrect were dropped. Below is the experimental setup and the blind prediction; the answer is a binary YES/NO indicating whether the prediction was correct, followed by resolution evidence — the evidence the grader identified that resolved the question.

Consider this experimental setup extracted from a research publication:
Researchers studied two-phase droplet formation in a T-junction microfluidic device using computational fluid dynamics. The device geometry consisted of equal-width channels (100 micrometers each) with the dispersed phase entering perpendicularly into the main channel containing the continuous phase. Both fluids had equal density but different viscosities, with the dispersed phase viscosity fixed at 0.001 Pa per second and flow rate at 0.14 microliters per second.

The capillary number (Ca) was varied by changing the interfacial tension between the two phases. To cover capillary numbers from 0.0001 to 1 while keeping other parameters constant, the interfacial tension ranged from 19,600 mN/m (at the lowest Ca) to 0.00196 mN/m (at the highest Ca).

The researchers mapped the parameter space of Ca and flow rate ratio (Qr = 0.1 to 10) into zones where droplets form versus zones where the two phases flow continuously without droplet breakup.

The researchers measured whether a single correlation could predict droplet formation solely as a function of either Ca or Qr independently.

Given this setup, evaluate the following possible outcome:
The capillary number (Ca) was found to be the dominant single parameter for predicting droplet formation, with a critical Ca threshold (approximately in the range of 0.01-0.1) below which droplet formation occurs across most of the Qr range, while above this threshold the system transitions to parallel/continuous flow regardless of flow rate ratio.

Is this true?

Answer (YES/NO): NO